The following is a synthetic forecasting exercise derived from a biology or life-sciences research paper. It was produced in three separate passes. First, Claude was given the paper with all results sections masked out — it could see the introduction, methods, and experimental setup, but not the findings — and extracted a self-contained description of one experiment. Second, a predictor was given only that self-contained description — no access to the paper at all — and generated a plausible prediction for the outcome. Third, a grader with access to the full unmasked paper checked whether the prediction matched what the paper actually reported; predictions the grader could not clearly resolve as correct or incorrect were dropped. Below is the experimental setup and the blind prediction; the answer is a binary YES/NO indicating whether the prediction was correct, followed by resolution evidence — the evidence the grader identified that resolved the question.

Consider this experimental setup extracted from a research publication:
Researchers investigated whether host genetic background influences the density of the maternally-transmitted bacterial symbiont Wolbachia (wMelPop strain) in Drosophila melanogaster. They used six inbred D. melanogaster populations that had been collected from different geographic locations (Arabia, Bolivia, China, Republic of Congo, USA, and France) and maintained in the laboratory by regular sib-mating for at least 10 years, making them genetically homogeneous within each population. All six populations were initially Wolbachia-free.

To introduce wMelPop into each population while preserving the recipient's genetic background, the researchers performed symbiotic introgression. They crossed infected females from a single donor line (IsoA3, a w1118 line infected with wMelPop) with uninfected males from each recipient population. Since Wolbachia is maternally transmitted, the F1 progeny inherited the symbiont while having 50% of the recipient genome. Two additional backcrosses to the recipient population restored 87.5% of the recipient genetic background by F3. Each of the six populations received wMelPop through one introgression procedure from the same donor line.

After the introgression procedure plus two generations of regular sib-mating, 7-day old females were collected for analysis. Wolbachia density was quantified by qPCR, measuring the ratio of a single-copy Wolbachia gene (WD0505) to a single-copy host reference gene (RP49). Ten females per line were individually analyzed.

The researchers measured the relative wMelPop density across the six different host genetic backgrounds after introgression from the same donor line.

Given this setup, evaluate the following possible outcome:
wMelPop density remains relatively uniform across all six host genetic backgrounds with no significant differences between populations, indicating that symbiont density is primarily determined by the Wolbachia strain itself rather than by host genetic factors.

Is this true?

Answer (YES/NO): NO